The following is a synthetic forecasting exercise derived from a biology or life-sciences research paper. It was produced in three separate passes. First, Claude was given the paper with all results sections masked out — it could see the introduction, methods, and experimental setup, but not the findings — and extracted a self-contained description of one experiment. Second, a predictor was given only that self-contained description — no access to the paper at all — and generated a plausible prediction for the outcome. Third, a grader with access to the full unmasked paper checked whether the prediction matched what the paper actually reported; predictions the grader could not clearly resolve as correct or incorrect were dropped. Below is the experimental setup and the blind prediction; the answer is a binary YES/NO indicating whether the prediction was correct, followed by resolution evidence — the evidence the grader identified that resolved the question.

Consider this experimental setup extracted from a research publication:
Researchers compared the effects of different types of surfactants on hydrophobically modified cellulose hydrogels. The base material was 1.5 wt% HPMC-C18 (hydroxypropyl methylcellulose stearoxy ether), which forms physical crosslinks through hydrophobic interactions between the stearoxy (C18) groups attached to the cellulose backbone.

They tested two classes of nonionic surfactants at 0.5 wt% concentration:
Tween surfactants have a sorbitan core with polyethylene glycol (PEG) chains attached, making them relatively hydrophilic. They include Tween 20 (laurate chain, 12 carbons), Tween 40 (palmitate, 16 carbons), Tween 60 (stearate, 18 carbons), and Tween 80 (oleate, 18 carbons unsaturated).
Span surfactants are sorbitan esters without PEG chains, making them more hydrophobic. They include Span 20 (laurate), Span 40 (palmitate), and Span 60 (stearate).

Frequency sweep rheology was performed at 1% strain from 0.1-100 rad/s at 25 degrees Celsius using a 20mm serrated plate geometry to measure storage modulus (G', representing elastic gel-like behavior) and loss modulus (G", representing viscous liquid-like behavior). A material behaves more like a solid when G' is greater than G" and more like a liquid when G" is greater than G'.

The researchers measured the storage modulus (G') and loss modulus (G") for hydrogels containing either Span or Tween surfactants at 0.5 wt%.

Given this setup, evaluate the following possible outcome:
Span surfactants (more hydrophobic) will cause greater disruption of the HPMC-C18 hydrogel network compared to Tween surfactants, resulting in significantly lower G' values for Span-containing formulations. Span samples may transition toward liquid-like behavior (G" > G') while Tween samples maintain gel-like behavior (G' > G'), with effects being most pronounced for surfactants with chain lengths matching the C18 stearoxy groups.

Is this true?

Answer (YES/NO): NO